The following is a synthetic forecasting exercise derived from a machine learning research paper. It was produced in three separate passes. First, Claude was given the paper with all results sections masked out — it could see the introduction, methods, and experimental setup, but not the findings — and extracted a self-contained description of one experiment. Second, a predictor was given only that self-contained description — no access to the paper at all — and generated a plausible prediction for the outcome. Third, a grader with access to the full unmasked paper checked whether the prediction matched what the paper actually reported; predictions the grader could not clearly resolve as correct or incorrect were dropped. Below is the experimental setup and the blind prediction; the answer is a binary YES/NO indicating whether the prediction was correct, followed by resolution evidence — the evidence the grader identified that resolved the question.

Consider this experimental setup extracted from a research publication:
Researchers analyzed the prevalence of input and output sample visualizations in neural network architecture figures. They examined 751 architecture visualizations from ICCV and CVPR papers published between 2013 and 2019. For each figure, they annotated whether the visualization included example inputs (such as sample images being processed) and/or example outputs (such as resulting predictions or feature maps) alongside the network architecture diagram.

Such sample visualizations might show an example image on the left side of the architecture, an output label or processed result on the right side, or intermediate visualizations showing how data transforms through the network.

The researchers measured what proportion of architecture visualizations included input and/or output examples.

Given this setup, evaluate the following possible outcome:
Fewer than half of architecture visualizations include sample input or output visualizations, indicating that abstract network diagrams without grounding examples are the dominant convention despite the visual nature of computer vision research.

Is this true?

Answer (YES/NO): NO